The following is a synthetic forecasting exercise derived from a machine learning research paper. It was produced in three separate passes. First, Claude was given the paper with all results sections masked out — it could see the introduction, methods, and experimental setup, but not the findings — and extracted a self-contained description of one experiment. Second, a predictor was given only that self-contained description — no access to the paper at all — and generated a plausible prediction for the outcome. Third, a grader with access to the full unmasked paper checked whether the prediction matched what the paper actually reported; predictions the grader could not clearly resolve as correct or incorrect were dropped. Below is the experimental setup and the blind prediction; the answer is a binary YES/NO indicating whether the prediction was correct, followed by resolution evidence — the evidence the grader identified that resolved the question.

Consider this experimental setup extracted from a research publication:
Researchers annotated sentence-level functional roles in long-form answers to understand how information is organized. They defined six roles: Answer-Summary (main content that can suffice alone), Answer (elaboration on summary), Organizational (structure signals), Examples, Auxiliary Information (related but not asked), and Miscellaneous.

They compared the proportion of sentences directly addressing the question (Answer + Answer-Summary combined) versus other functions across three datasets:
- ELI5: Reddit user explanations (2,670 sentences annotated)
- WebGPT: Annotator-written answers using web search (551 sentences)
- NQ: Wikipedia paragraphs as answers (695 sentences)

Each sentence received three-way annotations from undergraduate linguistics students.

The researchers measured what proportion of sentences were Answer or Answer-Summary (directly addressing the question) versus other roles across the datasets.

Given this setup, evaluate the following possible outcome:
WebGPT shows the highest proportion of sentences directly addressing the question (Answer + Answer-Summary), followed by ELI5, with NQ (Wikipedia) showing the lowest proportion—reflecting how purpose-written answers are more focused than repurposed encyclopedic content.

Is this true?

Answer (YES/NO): YES